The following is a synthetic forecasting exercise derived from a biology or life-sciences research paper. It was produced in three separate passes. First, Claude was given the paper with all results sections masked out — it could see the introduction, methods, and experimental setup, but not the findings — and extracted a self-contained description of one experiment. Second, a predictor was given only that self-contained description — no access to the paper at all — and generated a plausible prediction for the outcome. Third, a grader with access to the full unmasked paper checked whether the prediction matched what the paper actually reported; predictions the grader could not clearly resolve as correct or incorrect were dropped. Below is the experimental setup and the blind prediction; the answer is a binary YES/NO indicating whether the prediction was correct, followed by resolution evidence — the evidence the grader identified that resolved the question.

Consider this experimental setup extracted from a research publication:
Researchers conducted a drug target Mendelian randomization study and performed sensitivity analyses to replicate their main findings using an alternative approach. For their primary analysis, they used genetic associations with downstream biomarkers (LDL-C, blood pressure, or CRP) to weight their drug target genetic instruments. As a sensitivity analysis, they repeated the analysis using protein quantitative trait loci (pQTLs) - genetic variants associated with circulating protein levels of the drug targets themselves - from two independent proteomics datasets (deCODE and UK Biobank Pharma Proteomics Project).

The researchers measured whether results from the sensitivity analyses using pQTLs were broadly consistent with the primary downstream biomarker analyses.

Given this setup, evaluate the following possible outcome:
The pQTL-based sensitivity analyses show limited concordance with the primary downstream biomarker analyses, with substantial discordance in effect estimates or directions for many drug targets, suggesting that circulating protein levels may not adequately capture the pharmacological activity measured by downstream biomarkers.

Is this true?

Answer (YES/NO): NO